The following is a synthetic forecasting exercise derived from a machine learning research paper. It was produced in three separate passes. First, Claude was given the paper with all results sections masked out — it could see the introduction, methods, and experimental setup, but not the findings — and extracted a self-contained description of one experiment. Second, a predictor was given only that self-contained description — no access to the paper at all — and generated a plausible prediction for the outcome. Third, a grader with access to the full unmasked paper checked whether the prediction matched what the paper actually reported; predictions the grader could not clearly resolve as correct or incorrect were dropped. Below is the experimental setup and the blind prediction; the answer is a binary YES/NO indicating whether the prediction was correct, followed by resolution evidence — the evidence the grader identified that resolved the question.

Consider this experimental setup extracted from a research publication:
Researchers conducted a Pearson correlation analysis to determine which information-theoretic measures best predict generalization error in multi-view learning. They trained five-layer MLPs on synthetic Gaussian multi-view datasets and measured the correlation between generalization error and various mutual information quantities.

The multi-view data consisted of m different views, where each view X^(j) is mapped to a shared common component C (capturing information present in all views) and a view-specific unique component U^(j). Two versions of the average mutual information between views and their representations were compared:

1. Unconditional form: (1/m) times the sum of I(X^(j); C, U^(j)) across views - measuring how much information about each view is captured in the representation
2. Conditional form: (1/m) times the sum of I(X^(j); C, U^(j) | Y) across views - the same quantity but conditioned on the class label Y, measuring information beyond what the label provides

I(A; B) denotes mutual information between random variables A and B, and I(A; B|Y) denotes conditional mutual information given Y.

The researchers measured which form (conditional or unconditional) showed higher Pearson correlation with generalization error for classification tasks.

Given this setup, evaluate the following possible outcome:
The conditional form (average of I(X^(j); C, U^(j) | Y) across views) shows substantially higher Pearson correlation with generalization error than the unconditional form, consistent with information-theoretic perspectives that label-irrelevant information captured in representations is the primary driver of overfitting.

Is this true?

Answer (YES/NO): NO